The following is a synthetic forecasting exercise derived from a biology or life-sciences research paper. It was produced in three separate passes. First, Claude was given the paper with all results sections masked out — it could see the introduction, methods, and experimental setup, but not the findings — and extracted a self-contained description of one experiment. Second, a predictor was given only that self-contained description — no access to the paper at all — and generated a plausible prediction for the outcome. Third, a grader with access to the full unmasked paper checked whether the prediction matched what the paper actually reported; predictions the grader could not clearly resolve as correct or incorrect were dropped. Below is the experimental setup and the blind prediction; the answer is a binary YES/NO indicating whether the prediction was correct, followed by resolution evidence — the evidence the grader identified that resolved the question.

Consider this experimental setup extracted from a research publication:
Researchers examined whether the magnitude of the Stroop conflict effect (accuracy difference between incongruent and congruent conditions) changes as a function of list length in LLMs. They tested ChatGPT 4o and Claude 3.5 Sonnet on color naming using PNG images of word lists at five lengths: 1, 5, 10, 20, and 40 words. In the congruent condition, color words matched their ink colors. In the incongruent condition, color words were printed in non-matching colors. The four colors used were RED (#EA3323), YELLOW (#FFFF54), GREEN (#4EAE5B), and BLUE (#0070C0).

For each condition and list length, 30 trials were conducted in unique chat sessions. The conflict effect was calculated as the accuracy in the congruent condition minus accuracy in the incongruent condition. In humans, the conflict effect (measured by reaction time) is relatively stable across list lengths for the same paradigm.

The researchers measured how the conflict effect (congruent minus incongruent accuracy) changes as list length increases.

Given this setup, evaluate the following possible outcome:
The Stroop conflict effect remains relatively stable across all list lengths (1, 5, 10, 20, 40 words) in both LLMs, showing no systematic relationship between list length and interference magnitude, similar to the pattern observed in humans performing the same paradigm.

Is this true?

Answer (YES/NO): NO